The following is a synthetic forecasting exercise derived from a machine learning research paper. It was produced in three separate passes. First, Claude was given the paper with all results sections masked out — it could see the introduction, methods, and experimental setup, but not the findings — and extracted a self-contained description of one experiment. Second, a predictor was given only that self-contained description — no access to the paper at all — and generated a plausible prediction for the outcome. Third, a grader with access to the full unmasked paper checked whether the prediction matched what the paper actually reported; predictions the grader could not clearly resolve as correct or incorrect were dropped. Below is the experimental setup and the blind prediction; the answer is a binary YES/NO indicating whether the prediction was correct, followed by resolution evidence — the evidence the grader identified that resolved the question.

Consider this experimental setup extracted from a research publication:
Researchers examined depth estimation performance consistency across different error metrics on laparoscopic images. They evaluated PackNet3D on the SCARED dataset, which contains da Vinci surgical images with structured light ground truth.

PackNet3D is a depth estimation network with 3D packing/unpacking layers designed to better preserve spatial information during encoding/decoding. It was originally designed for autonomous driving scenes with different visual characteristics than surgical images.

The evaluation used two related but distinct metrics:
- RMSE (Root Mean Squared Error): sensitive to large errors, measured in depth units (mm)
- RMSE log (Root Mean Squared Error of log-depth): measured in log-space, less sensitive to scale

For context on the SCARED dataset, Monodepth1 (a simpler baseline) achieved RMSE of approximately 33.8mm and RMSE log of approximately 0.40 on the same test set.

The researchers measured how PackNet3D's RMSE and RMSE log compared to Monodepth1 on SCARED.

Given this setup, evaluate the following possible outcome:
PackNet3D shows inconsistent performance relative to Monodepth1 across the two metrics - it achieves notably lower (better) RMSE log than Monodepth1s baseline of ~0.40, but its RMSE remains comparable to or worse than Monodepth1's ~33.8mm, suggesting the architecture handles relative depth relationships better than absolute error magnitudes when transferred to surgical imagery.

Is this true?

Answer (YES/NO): NO